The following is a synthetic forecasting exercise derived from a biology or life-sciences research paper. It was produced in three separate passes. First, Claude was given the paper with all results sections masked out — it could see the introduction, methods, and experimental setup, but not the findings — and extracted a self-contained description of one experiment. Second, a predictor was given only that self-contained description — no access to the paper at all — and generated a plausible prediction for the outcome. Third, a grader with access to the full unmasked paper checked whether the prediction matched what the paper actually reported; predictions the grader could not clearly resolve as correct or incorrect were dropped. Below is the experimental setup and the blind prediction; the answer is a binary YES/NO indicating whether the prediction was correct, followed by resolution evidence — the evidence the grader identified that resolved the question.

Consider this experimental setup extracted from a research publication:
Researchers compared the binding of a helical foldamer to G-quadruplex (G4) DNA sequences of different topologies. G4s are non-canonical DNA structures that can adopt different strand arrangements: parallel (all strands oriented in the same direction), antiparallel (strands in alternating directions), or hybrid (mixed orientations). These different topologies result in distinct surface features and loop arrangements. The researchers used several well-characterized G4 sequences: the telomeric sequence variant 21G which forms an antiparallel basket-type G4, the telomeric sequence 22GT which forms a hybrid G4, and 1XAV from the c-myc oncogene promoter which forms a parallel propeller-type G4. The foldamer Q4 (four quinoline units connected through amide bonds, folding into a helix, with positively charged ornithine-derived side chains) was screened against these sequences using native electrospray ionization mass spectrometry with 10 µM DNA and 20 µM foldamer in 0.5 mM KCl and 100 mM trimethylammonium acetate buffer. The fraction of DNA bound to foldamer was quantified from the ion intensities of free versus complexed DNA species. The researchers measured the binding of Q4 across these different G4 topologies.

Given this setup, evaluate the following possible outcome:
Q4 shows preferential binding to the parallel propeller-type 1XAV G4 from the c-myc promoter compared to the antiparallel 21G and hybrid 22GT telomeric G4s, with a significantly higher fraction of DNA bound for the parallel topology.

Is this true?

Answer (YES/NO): YES